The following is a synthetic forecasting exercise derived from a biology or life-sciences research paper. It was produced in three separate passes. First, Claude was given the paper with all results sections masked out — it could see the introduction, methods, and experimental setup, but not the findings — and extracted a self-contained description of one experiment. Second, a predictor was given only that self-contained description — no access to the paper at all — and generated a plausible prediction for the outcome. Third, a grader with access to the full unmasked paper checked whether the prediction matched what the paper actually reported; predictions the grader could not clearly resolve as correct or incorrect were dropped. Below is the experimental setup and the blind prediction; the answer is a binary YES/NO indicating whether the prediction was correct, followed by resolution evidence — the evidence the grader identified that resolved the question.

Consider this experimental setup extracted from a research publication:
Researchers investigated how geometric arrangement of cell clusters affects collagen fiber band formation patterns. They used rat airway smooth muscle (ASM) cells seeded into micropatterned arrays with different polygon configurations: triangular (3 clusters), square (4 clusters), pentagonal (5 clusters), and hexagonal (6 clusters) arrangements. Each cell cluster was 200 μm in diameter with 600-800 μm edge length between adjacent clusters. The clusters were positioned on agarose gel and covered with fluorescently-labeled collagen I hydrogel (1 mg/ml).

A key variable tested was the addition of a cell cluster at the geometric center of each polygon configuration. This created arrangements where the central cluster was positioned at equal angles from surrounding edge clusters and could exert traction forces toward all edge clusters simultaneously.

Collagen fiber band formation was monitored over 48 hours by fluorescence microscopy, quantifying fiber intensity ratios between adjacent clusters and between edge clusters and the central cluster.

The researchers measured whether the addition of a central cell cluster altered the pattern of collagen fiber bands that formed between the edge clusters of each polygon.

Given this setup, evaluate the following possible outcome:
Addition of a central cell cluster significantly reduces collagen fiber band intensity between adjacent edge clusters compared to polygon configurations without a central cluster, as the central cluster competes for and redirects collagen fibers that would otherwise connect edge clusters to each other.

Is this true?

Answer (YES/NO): NO